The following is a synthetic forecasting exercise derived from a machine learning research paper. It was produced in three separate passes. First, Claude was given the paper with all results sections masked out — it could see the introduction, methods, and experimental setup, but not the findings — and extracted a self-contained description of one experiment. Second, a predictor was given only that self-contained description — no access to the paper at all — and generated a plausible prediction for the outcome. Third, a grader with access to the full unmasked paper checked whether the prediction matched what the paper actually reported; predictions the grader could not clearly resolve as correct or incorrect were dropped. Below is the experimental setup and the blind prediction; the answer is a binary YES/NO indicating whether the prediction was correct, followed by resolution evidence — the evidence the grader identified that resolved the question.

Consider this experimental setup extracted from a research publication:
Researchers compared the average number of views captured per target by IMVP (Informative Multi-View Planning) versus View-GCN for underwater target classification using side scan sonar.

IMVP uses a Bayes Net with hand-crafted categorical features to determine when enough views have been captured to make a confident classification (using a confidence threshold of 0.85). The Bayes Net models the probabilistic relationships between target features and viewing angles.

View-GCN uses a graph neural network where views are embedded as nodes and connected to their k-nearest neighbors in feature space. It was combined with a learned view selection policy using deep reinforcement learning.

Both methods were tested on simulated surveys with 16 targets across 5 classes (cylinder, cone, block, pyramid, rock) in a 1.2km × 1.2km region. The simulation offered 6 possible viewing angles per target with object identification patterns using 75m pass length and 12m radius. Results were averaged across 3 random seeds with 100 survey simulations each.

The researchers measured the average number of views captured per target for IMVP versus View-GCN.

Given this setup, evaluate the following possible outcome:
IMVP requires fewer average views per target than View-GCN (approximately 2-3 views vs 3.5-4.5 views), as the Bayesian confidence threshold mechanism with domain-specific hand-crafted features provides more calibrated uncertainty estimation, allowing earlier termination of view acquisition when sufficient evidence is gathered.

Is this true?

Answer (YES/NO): NO